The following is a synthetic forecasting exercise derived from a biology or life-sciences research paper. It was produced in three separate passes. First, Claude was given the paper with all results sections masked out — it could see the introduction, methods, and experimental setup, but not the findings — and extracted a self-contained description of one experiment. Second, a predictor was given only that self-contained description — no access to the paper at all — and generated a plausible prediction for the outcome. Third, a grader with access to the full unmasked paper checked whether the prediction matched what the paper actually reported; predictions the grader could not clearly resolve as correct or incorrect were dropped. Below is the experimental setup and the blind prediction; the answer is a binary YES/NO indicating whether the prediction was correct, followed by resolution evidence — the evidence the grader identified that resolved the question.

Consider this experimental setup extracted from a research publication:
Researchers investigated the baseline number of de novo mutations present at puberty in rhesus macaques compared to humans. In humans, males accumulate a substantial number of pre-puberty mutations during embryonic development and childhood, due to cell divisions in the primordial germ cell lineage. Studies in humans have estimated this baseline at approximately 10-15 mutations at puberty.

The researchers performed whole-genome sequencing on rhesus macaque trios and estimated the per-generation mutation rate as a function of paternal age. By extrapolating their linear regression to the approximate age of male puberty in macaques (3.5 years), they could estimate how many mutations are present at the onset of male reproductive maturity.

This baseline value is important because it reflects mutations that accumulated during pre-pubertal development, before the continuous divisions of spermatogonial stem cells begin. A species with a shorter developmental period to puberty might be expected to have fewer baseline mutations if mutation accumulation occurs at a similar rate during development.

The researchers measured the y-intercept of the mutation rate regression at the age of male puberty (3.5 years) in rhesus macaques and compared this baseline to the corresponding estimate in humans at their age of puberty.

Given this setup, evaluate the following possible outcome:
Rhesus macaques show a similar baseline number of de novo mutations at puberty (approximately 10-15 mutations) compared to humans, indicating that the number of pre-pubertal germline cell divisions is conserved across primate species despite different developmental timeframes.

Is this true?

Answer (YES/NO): NO